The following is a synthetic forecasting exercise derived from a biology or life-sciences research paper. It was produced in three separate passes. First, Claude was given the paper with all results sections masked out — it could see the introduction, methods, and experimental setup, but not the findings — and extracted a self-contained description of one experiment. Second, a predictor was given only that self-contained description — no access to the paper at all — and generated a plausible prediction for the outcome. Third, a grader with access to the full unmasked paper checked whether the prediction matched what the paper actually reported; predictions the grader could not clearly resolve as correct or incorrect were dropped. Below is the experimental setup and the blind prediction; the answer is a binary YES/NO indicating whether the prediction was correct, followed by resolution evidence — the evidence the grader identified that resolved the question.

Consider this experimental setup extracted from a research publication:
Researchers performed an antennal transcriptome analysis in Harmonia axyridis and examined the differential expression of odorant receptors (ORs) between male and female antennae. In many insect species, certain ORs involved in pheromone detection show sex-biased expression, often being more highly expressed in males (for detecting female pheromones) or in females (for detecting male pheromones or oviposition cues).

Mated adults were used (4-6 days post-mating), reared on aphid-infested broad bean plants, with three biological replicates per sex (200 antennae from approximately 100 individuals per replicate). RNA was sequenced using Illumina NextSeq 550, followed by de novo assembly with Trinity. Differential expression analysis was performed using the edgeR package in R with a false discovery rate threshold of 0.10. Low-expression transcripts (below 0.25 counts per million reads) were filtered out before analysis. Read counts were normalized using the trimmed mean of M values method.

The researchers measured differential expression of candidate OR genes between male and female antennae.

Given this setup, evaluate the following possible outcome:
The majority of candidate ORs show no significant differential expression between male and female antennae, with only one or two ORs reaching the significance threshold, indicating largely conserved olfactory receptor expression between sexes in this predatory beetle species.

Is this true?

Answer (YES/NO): YES